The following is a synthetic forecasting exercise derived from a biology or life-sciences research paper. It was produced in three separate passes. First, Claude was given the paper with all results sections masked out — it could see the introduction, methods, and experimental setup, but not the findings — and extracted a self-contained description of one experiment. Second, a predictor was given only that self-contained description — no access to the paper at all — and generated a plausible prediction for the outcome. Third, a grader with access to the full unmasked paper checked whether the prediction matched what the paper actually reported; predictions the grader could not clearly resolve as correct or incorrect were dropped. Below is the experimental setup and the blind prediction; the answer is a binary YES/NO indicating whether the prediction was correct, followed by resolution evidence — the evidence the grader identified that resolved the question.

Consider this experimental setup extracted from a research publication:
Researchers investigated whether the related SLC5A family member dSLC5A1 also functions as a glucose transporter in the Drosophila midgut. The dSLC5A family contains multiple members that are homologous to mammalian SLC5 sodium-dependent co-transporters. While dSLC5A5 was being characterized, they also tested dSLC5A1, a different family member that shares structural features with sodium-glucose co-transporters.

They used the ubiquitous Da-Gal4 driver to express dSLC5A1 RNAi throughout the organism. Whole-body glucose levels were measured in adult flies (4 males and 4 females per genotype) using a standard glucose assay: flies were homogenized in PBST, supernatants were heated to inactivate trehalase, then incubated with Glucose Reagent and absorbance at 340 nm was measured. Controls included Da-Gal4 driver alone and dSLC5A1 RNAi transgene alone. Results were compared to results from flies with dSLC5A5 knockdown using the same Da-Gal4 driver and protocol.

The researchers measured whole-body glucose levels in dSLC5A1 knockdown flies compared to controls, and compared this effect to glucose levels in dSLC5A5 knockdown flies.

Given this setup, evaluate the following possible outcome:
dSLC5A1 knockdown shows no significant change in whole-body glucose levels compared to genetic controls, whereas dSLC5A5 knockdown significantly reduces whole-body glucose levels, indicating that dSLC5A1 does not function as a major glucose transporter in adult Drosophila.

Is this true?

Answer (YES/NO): YES